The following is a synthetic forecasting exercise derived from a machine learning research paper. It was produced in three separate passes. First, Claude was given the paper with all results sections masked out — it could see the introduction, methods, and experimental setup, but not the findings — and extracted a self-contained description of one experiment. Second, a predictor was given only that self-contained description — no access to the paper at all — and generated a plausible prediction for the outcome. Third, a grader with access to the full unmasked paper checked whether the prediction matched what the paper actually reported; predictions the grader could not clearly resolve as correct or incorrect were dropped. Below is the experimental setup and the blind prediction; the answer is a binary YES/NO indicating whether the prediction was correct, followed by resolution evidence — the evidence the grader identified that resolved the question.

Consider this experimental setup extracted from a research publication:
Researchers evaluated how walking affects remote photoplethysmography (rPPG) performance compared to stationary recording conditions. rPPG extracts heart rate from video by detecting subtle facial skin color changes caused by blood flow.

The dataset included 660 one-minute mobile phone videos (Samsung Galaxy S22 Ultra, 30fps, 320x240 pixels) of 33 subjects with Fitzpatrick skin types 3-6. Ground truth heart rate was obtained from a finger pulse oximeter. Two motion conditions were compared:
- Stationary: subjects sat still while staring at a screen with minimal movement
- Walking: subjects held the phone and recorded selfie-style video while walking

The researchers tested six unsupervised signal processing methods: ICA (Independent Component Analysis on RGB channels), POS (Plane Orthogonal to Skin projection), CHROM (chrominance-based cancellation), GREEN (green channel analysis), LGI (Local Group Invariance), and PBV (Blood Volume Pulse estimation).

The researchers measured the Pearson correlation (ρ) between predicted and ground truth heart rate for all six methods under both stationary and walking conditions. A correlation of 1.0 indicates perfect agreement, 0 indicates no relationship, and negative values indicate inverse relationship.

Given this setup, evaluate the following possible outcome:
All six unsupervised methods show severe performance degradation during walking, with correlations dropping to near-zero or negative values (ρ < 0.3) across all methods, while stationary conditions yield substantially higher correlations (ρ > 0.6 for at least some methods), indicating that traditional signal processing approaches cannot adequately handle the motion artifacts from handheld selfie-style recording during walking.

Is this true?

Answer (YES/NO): NO